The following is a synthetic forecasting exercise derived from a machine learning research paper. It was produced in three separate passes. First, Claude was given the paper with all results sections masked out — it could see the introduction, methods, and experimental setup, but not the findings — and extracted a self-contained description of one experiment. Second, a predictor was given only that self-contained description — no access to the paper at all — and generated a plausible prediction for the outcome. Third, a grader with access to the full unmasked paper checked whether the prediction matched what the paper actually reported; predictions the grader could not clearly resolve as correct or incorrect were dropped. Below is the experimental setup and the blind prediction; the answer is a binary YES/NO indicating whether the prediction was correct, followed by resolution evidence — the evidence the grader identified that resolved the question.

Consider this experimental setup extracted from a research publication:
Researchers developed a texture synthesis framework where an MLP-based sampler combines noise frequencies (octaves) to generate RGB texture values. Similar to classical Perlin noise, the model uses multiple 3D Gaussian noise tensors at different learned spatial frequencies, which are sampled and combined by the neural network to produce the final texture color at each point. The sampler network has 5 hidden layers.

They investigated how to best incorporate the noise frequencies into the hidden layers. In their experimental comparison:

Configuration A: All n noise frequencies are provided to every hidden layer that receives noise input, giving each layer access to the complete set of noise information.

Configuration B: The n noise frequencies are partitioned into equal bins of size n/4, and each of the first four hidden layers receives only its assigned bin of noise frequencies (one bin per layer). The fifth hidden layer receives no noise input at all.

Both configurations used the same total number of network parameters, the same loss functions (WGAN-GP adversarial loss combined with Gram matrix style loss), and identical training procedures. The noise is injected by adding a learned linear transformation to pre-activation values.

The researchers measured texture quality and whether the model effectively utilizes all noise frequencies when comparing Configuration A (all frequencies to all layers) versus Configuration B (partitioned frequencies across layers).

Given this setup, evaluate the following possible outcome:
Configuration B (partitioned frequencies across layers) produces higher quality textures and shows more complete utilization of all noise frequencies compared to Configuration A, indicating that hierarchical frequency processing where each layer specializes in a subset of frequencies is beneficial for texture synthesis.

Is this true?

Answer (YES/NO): YES